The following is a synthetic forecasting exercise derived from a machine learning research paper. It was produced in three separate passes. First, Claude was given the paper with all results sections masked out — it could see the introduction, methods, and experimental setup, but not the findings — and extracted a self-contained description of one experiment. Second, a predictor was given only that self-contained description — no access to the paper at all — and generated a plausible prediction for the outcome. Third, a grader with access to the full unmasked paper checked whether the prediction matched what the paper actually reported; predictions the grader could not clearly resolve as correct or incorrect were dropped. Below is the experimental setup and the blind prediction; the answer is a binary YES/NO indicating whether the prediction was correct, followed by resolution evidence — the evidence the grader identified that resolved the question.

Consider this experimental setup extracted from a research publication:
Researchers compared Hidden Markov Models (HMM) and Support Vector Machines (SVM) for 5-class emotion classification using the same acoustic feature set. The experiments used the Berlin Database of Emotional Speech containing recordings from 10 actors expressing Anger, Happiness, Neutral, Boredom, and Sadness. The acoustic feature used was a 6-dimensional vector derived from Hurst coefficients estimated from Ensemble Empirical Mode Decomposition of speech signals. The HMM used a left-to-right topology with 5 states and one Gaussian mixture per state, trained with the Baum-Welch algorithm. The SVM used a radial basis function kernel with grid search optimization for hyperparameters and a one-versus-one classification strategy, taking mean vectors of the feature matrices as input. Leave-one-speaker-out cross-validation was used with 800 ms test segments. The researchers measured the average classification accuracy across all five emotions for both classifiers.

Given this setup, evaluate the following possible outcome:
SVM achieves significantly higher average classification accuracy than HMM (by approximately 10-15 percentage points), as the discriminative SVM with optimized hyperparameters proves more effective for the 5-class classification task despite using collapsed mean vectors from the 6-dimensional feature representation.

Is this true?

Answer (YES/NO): NO